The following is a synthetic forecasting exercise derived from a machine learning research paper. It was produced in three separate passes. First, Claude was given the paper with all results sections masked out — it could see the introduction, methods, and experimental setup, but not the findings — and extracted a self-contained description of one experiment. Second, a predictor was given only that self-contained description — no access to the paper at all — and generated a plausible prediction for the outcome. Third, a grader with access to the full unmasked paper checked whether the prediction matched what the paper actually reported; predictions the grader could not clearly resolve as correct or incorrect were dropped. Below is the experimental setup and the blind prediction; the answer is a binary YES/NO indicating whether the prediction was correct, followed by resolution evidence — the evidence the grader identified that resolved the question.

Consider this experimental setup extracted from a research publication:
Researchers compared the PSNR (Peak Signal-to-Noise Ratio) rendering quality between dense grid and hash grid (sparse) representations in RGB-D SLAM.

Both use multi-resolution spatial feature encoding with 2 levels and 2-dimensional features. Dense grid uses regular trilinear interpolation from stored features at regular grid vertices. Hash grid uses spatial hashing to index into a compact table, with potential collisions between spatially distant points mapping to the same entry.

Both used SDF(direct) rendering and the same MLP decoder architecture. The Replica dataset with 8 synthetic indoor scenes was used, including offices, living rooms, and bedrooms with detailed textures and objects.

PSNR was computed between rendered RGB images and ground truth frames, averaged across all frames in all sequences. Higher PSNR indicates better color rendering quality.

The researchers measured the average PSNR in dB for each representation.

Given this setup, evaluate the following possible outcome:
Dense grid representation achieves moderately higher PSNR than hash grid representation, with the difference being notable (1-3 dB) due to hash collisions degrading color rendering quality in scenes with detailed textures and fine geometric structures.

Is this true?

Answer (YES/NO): NO